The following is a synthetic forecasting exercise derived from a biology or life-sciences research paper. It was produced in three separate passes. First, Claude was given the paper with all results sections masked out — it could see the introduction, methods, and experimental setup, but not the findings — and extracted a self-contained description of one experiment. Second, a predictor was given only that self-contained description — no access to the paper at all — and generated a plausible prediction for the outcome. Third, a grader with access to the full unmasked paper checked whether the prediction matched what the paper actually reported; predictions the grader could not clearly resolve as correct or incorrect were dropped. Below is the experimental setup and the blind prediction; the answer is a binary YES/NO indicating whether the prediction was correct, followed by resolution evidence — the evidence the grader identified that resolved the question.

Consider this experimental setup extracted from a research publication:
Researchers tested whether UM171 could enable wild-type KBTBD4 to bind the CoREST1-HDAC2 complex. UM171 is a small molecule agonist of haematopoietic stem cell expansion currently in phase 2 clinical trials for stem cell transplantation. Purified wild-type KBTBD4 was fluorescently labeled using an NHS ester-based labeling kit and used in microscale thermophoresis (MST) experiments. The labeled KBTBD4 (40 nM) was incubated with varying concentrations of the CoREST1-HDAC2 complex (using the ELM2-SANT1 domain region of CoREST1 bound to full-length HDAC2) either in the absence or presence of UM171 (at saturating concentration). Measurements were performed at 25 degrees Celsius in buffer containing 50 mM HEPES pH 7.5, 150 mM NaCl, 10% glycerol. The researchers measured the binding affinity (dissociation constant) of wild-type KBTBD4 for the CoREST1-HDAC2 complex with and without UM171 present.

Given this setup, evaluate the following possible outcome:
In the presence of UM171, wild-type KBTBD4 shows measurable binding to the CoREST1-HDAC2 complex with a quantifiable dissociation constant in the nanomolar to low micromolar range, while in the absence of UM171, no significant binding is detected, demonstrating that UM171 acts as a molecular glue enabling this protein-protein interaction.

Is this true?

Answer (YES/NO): YES